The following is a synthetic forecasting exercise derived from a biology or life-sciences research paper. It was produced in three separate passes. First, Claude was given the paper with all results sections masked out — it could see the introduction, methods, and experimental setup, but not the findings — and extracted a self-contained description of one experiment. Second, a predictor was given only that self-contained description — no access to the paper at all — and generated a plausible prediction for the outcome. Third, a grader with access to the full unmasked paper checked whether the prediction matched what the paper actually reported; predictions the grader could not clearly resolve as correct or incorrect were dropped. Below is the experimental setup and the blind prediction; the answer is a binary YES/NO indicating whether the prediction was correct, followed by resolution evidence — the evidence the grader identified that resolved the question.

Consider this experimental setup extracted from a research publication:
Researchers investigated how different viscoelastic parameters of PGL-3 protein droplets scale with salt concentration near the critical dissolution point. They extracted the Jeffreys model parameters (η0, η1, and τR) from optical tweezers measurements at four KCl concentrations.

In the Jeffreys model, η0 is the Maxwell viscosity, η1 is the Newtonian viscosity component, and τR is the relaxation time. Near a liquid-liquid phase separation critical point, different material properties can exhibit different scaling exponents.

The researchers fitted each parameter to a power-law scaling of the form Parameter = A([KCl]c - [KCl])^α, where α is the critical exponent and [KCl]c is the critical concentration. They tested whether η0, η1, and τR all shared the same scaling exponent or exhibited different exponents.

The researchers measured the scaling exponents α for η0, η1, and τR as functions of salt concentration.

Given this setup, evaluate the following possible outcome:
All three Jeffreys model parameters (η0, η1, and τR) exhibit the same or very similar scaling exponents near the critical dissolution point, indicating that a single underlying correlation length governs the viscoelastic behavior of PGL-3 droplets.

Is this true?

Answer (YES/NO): NO